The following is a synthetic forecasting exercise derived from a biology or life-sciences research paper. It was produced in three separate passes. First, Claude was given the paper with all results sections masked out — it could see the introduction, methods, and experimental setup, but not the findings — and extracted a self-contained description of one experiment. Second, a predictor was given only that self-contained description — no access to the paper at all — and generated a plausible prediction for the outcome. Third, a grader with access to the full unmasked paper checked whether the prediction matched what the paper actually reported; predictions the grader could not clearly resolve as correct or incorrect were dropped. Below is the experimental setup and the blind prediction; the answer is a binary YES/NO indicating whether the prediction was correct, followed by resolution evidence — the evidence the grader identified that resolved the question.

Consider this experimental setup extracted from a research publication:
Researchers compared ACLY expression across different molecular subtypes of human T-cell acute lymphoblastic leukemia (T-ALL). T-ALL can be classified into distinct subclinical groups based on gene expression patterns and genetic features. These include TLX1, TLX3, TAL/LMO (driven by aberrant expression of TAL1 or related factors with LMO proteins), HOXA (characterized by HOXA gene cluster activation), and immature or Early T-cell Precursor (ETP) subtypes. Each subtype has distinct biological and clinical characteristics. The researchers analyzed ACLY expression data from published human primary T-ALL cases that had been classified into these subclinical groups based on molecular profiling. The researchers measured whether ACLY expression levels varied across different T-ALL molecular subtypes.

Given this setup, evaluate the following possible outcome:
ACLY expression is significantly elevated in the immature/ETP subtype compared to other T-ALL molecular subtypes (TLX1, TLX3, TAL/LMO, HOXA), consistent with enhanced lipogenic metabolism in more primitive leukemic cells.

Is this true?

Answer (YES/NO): NO